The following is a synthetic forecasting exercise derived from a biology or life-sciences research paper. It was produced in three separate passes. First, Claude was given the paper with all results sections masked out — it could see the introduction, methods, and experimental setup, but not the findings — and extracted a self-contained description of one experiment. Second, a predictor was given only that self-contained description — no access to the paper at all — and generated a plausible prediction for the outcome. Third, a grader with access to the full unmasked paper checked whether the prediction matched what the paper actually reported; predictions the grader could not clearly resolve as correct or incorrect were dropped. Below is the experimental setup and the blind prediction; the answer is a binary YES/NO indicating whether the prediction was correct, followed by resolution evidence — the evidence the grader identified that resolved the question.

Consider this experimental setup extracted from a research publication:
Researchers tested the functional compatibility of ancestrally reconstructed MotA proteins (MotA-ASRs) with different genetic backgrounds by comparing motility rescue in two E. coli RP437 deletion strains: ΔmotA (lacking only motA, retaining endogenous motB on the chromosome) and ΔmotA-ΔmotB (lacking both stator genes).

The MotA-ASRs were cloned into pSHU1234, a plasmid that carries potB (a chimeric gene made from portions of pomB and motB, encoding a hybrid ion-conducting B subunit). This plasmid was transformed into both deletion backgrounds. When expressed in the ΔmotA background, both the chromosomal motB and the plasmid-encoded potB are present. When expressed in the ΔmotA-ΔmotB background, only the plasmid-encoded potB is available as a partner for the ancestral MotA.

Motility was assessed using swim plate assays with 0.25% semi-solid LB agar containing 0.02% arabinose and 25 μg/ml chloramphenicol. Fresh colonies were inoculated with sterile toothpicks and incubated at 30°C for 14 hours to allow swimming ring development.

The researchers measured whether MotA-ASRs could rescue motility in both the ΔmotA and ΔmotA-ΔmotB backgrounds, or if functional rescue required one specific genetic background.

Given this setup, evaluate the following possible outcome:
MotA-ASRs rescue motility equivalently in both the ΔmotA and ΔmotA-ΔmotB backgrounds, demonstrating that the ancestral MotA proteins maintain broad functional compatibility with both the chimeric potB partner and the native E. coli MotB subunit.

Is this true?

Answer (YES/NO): NO